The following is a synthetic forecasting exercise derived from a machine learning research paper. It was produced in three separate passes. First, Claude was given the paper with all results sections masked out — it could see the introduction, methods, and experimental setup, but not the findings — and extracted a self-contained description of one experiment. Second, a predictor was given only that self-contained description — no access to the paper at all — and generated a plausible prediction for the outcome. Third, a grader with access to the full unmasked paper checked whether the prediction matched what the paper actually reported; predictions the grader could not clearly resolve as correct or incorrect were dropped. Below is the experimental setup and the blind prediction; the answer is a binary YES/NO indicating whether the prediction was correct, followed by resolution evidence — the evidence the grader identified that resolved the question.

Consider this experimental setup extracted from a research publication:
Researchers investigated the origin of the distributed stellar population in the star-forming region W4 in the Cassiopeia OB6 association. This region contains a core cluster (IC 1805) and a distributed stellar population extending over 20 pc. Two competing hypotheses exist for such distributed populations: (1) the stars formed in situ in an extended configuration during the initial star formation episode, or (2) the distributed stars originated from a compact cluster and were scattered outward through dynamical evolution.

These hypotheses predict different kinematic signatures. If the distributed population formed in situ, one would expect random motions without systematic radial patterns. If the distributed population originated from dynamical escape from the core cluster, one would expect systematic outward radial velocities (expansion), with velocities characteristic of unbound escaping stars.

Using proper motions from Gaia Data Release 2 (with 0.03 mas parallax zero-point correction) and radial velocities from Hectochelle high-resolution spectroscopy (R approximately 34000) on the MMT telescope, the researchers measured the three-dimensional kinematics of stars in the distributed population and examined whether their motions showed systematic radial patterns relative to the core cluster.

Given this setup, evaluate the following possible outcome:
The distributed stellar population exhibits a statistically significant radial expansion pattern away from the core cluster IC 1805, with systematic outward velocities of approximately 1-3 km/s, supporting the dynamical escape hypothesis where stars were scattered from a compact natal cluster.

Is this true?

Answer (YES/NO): YES